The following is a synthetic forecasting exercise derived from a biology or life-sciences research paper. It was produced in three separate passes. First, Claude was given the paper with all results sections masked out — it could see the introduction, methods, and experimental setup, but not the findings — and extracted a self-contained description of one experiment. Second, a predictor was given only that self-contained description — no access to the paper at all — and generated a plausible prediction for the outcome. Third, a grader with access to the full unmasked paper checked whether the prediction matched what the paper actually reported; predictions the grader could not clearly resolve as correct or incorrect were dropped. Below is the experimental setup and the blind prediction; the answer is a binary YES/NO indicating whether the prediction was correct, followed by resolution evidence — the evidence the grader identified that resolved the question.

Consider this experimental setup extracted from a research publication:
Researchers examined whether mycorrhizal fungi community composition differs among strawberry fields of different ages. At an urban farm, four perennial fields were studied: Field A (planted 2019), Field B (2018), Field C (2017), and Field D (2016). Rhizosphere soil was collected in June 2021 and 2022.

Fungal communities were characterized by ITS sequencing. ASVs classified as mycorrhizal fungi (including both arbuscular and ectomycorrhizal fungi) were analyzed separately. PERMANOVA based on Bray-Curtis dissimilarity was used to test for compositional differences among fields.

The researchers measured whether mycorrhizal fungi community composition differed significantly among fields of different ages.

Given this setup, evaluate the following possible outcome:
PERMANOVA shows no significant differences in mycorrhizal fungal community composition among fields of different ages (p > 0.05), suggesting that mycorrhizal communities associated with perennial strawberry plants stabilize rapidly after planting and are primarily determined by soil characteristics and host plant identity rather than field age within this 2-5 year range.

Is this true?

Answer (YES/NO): YES